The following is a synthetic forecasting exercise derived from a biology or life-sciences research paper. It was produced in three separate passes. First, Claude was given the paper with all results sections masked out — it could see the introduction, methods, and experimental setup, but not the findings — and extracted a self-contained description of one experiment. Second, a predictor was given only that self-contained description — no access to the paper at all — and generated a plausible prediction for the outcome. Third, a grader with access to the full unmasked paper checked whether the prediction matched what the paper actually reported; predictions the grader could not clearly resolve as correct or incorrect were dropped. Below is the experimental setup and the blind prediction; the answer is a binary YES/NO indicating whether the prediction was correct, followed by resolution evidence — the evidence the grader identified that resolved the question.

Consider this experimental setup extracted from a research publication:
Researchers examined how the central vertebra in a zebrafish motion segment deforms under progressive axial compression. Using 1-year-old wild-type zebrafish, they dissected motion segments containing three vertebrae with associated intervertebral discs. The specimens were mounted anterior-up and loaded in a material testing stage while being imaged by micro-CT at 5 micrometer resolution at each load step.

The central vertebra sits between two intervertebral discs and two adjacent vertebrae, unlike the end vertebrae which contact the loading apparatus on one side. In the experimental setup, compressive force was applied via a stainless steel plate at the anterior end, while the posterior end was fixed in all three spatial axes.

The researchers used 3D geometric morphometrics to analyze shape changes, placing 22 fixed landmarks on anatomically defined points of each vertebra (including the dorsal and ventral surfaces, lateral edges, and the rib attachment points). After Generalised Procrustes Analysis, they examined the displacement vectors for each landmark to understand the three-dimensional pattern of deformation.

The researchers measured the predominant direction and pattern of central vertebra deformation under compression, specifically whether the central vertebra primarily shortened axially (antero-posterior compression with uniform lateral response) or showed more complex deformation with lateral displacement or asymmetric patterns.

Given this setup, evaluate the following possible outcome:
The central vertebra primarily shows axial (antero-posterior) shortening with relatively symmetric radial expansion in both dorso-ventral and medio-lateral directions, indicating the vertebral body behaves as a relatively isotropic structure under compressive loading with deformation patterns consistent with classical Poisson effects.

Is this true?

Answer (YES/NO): NO